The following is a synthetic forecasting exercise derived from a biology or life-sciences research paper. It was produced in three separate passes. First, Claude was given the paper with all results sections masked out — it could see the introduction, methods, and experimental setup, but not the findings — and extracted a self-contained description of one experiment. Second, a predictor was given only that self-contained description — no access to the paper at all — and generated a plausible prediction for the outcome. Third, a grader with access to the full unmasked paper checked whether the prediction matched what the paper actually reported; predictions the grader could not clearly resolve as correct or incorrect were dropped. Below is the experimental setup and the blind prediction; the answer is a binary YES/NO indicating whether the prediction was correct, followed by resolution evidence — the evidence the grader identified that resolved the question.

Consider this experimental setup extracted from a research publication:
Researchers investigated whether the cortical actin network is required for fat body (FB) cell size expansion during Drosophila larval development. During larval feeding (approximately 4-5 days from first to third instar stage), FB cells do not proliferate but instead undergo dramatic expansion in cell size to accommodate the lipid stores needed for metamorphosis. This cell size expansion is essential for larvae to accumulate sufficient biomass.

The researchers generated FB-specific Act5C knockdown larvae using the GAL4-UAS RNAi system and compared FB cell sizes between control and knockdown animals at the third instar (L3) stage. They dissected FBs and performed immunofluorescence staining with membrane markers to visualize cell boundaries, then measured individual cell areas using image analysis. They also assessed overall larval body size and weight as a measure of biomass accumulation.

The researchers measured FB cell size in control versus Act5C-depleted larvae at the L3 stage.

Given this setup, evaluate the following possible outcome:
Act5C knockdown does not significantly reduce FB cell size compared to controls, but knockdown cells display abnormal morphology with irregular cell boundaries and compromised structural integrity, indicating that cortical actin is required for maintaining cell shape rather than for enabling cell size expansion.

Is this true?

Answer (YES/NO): NO